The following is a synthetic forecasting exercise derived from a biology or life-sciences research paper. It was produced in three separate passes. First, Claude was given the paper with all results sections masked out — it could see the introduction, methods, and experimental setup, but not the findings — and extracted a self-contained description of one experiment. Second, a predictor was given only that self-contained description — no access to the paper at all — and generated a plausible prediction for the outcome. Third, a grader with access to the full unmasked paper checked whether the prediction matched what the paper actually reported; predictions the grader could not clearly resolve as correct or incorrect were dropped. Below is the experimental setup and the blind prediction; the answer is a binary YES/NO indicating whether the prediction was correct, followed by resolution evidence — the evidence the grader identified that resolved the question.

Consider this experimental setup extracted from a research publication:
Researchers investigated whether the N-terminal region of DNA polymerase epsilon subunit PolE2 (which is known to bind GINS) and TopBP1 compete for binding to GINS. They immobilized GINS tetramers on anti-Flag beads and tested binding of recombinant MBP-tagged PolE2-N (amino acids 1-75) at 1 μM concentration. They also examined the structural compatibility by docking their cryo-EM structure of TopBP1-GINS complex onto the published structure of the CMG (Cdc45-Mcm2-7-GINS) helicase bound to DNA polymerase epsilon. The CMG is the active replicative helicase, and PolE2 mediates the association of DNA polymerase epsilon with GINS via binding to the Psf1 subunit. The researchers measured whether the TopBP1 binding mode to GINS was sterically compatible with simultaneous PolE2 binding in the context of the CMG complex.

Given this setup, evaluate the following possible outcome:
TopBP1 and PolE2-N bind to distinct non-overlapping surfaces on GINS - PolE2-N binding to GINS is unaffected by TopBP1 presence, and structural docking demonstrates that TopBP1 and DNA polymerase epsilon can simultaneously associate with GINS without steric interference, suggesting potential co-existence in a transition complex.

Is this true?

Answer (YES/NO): NO